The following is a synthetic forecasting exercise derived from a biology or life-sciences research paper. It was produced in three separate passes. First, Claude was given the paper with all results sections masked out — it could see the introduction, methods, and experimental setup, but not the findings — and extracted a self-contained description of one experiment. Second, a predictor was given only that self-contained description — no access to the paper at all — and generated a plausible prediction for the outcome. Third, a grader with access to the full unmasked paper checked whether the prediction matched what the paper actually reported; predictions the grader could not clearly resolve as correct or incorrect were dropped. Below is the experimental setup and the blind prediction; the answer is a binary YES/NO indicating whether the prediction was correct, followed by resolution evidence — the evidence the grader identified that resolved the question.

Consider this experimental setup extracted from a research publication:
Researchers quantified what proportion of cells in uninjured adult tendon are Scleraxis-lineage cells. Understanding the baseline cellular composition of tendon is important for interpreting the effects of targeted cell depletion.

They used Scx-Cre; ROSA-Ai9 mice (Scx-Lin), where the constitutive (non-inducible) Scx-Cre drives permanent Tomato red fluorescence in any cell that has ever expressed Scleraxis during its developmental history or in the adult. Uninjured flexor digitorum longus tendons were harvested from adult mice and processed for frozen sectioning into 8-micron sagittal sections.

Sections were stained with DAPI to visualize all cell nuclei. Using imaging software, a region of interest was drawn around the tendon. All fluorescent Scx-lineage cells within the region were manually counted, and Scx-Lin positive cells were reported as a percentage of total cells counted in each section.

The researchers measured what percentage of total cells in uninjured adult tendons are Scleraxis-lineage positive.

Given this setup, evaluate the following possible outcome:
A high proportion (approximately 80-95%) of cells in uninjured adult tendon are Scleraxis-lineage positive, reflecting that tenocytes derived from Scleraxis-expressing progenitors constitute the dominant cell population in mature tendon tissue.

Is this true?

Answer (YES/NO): YES